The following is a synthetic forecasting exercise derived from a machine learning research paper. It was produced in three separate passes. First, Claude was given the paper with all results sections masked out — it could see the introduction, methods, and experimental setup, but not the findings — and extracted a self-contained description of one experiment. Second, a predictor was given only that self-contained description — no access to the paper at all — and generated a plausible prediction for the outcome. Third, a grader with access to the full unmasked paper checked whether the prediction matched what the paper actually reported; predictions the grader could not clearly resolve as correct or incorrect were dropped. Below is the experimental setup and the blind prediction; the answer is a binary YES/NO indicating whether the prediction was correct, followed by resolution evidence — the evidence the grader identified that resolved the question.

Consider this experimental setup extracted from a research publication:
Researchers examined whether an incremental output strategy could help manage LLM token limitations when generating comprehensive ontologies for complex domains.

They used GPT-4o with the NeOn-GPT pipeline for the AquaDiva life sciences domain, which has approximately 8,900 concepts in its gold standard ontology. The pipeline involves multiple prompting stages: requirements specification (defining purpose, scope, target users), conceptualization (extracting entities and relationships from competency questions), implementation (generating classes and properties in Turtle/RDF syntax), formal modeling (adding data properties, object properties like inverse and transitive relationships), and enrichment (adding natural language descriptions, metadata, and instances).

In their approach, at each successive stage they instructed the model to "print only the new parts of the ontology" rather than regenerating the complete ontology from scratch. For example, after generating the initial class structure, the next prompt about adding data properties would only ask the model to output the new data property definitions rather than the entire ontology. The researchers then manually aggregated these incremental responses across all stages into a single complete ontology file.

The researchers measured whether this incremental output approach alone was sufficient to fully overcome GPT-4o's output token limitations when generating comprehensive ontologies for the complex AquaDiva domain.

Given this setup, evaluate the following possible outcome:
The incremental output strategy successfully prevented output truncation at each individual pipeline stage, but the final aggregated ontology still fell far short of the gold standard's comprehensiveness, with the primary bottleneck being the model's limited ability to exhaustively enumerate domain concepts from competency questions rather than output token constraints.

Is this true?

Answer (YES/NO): NO